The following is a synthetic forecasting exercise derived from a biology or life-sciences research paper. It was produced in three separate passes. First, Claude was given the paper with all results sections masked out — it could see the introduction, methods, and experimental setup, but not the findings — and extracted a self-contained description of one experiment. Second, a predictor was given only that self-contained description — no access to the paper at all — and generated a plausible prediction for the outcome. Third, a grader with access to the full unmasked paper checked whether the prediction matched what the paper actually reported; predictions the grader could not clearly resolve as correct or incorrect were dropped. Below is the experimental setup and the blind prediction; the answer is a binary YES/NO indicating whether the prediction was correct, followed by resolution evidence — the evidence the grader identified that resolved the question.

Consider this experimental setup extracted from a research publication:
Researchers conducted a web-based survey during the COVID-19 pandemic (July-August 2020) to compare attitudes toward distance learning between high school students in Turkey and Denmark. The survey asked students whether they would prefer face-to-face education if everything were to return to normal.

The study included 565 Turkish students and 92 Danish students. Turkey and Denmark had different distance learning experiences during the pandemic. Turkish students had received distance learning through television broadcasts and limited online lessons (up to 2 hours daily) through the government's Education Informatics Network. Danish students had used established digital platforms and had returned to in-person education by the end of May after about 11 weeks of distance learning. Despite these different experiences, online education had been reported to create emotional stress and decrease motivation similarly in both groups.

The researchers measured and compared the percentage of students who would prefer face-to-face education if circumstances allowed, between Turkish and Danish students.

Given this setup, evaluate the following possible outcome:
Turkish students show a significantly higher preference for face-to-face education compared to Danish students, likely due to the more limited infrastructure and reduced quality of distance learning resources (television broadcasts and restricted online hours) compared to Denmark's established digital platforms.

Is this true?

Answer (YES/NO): NO